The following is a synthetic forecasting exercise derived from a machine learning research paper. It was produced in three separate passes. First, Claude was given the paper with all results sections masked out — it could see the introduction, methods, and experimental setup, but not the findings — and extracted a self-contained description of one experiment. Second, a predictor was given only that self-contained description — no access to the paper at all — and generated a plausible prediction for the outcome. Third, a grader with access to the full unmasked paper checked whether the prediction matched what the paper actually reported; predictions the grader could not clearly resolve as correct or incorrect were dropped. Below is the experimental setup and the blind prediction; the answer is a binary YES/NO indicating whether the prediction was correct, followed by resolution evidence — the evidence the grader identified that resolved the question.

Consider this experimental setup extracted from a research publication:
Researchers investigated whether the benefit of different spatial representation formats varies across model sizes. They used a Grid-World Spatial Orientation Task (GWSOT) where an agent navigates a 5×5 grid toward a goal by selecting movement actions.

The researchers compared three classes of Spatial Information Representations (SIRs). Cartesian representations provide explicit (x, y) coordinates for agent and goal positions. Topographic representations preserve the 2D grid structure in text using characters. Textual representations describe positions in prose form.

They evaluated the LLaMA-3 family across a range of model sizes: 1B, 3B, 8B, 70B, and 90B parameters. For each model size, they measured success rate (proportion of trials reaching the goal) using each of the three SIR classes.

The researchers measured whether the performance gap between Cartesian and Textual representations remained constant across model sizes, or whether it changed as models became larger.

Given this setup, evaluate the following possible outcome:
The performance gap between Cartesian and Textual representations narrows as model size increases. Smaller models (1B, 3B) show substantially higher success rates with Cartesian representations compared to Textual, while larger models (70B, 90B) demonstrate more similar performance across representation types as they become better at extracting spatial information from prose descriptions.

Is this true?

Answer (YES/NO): NO